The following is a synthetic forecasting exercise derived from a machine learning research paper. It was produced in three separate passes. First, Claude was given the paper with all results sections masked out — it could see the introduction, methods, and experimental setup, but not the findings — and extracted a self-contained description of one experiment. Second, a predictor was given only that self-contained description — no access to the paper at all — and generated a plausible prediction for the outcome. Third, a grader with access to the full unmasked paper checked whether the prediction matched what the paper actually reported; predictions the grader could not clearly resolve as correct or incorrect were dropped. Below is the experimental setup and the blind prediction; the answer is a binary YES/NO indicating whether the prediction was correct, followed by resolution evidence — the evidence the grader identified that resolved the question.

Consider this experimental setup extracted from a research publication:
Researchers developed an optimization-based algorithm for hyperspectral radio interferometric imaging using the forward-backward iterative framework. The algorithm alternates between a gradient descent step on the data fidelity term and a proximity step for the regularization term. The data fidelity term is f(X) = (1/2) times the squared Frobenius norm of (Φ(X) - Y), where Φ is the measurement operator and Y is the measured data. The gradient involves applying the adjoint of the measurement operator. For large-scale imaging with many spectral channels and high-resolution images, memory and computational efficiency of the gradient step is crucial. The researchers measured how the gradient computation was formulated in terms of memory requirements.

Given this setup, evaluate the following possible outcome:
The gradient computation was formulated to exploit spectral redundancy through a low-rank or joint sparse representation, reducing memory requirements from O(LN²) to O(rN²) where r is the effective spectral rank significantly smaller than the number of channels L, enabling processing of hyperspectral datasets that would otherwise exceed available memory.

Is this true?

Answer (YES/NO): NO